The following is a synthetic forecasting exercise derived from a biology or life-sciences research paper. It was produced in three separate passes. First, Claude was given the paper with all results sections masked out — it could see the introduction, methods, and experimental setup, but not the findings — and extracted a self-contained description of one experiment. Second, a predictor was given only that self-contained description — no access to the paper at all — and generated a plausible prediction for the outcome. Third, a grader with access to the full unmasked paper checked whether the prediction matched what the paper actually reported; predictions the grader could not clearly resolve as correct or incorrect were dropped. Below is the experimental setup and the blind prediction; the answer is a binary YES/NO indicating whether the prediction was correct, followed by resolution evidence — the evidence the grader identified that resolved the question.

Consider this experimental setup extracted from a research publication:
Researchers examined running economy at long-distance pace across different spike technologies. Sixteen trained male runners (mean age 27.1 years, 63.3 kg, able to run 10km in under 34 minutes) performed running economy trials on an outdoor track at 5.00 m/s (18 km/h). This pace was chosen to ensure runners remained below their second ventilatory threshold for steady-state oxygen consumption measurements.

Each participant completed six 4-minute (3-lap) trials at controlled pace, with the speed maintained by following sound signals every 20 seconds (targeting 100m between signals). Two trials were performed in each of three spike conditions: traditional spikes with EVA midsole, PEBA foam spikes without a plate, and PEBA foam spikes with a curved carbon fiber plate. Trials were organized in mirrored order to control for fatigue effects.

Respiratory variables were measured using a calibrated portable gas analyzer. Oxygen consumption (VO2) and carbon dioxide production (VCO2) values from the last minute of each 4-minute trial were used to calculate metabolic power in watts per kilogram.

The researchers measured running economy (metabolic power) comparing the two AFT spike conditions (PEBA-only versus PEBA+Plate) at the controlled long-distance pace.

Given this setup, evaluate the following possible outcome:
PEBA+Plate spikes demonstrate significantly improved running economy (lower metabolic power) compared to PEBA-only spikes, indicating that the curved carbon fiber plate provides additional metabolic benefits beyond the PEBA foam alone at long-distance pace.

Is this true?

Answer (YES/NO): NO